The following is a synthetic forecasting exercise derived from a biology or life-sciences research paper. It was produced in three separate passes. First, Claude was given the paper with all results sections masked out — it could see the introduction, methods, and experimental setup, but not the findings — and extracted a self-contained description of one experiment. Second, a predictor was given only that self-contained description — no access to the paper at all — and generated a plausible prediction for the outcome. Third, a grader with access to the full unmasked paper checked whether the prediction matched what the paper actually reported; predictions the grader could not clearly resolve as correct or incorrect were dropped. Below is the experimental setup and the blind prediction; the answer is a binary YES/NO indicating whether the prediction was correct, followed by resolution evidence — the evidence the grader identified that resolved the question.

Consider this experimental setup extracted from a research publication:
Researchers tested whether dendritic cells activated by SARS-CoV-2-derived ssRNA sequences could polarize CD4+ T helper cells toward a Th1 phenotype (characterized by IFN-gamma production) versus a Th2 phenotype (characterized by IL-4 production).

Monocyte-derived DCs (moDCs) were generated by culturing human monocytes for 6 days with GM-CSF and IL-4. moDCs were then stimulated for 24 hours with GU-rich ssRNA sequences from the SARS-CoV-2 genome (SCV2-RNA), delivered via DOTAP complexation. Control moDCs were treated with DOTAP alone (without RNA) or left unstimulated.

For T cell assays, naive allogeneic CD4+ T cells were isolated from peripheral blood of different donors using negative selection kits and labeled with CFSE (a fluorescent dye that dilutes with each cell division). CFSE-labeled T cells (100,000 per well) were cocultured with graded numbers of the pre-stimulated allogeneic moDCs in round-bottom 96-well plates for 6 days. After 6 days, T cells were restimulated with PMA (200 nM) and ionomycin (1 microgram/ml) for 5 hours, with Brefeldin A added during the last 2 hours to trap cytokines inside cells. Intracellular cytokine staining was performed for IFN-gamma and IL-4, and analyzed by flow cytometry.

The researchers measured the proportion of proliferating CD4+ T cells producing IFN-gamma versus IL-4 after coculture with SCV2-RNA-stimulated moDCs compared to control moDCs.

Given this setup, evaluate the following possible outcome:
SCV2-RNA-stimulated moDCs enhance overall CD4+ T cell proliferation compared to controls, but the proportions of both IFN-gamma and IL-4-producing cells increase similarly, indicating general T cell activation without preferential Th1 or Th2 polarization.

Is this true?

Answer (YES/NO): NO